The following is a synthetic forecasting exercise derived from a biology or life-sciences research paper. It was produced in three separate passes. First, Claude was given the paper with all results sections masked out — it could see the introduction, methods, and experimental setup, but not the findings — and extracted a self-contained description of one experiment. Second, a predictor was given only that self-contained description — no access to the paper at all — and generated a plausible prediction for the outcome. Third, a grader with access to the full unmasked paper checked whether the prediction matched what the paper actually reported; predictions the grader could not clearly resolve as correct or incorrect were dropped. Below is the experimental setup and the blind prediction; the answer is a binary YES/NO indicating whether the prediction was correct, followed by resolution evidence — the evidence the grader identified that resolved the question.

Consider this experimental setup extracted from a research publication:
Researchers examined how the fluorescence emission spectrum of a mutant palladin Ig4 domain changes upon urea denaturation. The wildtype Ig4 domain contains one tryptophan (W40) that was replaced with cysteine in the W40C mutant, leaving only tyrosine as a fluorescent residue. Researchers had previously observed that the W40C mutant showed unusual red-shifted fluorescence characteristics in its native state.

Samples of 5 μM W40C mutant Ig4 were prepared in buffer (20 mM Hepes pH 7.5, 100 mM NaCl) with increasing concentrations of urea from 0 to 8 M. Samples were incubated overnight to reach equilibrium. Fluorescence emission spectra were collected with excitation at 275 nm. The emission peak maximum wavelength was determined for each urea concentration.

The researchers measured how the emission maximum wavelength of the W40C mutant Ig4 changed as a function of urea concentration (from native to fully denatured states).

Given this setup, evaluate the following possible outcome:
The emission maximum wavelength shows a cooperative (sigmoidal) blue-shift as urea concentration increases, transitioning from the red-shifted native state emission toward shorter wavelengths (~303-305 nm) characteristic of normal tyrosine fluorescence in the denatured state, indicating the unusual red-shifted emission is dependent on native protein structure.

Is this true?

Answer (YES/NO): NO